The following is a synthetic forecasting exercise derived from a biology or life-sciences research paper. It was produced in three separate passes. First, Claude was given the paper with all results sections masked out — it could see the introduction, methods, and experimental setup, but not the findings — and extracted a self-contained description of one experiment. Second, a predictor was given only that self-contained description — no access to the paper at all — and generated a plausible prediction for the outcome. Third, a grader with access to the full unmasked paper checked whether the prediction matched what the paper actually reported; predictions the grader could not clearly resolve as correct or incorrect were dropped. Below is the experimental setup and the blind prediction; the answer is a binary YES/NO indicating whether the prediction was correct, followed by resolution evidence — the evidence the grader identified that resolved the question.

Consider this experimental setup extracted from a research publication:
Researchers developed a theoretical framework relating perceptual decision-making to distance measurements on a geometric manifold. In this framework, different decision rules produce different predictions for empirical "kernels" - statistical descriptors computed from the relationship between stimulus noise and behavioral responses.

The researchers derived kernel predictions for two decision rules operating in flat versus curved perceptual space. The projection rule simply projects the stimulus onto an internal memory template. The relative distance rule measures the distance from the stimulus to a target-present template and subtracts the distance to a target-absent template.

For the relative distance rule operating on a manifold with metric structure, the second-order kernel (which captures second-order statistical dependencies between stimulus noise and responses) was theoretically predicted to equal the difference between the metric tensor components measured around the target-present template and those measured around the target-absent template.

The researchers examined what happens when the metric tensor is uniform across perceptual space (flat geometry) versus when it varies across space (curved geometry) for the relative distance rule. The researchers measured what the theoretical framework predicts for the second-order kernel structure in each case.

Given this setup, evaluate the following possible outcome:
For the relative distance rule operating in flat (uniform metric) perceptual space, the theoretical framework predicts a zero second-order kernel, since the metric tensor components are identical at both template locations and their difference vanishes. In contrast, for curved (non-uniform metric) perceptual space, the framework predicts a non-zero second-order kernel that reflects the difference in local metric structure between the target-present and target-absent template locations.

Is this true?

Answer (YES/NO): YES